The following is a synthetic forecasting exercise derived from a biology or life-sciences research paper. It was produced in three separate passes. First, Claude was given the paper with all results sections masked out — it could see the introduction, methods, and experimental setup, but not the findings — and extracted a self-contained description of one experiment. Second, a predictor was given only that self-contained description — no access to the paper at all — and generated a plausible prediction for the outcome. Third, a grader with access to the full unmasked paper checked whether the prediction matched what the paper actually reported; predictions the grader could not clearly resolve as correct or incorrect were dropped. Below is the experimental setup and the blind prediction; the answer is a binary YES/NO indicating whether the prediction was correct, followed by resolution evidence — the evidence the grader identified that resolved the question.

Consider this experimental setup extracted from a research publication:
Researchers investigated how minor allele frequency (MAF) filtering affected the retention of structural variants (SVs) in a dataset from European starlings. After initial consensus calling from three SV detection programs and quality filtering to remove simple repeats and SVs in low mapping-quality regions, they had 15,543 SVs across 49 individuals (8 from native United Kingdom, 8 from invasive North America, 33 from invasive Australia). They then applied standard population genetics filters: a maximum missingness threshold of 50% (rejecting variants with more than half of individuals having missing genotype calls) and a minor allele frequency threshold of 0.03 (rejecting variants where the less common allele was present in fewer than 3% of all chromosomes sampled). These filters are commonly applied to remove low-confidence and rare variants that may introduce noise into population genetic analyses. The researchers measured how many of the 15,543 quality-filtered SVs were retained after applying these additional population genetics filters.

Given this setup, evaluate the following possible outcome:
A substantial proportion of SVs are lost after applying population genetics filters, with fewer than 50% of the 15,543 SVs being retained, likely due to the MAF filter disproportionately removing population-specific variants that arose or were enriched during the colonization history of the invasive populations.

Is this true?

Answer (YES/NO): YES